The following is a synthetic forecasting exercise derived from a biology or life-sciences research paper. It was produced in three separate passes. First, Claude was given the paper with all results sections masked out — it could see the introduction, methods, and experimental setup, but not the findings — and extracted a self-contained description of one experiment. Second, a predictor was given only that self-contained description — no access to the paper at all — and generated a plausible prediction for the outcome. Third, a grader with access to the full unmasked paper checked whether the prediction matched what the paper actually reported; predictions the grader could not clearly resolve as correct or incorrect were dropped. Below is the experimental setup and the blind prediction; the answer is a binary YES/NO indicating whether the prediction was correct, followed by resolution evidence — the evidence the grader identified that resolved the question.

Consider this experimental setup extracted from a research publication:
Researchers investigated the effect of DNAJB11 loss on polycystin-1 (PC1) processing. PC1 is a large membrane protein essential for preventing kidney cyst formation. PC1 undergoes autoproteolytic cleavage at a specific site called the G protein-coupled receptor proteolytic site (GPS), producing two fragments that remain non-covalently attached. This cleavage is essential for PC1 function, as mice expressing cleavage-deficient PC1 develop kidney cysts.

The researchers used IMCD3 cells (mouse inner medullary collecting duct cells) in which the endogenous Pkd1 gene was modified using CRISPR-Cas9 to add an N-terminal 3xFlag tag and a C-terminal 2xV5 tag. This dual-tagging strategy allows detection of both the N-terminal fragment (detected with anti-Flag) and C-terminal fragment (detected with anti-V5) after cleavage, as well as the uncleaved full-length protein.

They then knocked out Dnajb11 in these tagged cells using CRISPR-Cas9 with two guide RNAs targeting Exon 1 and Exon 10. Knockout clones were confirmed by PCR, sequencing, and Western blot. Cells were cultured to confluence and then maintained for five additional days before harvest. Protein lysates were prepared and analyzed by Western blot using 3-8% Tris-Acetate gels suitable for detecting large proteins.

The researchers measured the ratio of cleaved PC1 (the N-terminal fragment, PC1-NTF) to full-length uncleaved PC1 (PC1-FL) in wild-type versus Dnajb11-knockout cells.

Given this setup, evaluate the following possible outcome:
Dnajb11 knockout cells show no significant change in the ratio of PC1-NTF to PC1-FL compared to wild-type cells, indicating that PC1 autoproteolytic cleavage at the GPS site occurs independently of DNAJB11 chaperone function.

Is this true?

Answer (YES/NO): NO